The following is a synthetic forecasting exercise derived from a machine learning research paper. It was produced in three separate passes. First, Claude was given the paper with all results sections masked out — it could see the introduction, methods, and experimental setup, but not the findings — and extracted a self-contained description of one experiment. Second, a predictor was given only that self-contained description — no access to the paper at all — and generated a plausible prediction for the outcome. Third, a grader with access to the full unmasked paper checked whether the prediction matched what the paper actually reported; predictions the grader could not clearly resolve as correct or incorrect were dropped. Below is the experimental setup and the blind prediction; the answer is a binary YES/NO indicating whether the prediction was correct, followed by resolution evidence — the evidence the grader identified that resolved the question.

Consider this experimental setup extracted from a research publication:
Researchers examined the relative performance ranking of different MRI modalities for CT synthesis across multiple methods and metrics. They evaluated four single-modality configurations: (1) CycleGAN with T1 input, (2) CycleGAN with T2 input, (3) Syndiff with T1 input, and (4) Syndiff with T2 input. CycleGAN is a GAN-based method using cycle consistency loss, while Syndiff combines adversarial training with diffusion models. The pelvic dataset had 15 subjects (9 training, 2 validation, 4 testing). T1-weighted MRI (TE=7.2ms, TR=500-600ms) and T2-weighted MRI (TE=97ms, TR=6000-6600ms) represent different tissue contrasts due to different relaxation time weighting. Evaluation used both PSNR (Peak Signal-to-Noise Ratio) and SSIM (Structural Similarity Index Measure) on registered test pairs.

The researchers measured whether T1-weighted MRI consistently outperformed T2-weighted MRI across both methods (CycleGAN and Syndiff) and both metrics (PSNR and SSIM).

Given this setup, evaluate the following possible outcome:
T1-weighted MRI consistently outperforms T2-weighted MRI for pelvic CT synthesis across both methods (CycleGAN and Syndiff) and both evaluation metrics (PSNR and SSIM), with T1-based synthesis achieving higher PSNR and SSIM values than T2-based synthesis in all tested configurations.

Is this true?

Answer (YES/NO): YES